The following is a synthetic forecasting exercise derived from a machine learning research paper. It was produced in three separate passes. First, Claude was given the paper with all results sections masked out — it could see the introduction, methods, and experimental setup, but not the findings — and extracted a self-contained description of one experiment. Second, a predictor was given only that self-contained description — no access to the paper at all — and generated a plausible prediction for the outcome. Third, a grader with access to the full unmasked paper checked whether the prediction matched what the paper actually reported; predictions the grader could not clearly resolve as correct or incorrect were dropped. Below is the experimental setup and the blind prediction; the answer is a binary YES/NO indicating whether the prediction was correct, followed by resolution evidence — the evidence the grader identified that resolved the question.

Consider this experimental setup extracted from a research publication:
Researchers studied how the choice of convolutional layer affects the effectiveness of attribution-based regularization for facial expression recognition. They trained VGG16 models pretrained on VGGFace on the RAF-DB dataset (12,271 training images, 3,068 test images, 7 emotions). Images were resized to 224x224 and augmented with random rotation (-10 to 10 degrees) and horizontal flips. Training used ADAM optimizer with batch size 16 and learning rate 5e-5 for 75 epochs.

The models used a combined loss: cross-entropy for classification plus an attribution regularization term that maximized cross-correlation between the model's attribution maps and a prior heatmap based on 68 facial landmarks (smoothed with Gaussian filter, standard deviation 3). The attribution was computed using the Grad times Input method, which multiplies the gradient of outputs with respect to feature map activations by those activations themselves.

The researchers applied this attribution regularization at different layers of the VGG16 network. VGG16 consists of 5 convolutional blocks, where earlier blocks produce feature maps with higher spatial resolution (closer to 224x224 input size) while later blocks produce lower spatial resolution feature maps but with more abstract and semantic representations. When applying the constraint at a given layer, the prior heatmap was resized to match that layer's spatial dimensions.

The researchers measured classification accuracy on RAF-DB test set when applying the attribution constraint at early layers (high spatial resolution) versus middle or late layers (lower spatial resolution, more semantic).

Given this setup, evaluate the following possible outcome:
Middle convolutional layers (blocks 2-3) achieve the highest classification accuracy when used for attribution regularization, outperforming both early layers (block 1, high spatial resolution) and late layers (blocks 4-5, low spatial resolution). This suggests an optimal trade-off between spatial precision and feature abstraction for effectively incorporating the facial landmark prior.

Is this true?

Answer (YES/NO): NO